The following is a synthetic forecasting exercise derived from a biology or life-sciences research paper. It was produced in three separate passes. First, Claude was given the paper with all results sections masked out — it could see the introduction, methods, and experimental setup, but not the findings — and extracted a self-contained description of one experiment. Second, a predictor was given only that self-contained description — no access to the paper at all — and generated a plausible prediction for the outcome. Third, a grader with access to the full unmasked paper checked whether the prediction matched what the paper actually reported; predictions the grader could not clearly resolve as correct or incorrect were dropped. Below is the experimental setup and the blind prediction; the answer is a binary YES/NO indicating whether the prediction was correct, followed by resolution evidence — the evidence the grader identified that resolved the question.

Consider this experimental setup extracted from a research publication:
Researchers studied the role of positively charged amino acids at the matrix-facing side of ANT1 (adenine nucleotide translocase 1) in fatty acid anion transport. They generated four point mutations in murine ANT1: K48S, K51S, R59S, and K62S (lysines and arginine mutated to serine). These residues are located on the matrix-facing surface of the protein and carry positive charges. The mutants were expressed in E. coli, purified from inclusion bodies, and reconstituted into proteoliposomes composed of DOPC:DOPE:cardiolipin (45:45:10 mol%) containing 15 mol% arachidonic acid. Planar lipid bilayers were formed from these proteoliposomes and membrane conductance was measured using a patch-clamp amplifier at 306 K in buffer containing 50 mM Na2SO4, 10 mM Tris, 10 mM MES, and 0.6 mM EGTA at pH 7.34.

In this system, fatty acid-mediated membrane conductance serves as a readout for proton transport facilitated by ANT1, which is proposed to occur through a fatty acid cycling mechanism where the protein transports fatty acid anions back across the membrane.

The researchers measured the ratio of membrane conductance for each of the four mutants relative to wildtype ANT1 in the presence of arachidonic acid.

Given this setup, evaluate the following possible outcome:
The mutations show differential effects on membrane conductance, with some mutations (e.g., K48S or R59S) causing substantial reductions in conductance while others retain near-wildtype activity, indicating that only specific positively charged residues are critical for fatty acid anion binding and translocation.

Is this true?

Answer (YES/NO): YES